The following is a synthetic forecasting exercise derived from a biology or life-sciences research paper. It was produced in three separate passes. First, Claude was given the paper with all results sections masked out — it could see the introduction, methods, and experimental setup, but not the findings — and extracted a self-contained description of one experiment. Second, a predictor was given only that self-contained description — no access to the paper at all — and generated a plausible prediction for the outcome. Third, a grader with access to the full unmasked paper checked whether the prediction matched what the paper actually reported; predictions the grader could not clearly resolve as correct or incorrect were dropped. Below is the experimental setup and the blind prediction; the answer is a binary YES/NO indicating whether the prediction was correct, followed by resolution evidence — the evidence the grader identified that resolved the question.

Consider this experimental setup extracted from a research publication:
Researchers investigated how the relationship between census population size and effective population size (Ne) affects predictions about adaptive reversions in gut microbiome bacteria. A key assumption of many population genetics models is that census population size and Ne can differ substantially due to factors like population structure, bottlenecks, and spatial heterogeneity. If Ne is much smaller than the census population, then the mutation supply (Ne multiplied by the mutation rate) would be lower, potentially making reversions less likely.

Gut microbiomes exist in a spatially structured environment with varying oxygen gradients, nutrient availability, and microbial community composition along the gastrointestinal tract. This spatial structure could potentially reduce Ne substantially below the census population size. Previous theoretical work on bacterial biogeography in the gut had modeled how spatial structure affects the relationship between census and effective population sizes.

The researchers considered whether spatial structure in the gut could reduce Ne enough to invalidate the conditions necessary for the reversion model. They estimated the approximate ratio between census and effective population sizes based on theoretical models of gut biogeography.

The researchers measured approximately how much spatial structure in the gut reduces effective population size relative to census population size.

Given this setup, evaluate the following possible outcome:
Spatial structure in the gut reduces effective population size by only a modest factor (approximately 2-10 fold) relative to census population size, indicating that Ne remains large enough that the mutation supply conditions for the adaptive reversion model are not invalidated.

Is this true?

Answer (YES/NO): YES